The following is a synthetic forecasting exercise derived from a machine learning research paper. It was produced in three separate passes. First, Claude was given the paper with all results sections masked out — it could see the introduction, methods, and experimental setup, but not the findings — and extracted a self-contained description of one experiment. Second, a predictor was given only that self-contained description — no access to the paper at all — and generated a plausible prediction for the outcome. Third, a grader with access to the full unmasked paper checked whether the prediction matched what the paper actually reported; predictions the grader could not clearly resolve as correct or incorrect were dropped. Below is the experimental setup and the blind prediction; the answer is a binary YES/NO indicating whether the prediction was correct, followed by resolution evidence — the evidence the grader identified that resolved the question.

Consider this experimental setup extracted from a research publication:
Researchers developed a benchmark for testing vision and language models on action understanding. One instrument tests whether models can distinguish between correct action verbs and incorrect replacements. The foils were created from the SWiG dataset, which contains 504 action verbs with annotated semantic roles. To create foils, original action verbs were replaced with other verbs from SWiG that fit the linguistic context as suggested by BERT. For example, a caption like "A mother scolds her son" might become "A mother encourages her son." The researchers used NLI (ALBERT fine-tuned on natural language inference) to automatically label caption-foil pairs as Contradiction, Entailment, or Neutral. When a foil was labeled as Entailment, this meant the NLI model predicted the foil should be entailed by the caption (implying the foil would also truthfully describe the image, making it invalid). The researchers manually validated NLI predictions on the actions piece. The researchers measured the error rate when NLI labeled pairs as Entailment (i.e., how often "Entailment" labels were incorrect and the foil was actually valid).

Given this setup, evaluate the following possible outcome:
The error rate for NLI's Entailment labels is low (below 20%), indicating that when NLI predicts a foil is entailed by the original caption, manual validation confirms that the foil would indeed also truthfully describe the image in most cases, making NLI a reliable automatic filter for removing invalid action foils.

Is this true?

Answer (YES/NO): NO